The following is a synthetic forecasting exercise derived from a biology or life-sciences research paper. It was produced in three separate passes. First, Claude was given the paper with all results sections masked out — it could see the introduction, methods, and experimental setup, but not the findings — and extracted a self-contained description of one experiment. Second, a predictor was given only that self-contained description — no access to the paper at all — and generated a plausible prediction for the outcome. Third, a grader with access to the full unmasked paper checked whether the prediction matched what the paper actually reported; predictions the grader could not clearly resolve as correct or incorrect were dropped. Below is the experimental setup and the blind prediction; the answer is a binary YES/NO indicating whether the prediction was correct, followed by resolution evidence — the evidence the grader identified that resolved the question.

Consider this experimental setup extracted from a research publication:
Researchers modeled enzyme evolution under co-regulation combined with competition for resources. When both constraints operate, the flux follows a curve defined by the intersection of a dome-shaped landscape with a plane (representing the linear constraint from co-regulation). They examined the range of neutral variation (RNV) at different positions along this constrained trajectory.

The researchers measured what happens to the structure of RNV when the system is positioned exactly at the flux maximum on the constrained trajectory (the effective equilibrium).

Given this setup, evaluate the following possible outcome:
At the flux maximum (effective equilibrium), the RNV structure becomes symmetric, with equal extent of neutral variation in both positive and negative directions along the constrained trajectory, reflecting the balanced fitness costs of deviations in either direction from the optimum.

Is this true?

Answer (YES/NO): NO